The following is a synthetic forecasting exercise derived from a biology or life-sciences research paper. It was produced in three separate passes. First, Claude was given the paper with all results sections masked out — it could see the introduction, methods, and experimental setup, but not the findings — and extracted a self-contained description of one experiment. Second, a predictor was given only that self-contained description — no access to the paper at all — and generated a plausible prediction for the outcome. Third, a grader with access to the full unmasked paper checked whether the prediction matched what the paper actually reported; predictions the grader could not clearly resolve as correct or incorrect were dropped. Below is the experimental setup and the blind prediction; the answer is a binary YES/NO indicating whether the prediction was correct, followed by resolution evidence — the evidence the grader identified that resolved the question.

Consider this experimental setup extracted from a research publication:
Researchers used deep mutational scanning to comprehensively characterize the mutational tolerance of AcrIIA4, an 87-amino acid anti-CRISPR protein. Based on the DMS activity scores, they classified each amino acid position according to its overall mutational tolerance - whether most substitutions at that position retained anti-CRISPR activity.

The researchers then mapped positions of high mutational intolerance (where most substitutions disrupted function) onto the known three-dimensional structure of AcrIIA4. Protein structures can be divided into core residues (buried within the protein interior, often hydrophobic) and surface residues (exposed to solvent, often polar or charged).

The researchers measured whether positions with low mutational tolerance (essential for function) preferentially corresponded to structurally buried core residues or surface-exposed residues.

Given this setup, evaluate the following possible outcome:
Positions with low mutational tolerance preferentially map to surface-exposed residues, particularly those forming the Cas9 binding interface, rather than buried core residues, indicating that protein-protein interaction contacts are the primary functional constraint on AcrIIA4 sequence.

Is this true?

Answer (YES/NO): NO